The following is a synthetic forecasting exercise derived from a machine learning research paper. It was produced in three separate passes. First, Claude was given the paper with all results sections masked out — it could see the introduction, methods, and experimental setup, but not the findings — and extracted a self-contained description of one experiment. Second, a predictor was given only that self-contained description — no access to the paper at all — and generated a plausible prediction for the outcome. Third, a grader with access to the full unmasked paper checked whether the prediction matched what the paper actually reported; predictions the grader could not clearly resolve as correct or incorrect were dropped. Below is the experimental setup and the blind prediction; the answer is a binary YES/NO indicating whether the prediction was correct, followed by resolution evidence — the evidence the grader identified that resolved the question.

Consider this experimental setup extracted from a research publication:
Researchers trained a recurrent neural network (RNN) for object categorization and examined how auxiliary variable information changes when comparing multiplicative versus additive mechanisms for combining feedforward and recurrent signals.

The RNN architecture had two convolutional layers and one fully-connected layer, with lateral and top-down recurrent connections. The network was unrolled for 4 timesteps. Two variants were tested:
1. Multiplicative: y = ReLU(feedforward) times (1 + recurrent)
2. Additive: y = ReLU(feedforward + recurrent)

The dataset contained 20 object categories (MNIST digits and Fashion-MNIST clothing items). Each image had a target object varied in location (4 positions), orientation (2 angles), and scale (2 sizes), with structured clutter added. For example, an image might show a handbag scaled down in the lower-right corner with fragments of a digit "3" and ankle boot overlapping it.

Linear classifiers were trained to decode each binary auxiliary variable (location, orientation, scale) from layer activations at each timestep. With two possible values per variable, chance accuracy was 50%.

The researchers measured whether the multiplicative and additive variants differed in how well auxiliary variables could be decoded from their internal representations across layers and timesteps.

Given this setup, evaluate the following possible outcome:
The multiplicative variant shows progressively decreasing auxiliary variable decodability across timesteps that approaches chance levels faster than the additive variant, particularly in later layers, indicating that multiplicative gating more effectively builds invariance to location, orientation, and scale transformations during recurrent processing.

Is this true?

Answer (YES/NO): NO